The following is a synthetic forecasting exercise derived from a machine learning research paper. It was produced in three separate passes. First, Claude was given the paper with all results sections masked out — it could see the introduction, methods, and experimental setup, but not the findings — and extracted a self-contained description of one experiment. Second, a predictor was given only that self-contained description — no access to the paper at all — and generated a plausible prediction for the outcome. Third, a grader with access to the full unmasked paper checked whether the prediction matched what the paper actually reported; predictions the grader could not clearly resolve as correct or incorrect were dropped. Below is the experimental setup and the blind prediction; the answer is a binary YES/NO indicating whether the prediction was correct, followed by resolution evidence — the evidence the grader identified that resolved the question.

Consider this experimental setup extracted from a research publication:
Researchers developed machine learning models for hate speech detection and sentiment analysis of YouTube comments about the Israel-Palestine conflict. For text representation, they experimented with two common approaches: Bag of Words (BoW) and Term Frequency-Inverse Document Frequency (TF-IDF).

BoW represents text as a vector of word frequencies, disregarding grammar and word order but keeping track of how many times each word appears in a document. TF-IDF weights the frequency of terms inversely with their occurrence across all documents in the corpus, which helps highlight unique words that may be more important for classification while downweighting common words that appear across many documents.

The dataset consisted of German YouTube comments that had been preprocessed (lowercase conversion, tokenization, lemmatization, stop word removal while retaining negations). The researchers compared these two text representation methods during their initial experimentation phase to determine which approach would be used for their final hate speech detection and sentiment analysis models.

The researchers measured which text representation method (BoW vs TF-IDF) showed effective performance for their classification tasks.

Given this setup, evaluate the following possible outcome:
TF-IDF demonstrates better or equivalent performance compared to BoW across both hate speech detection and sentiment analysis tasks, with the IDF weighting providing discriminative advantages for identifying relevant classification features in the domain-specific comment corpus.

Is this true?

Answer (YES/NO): NO